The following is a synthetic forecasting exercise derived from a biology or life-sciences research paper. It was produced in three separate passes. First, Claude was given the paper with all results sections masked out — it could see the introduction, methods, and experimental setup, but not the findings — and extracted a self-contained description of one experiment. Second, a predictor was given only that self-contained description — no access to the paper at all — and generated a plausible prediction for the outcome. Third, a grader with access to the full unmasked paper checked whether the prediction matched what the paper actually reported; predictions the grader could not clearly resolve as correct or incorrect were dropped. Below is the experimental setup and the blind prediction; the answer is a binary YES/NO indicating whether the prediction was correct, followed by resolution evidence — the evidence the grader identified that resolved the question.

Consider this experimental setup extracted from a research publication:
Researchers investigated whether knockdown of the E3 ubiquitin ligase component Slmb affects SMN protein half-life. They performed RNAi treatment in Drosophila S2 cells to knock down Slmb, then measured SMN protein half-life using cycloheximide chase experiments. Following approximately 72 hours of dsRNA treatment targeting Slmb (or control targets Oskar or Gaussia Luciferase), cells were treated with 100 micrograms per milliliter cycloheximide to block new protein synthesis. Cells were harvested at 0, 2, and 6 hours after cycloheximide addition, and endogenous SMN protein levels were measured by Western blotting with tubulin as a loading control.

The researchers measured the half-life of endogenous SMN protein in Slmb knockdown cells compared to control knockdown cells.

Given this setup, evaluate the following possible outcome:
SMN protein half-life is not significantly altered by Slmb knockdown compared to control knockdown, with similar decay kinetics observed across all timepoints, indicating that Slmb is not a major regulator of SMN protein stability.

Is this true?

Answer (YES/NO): NO